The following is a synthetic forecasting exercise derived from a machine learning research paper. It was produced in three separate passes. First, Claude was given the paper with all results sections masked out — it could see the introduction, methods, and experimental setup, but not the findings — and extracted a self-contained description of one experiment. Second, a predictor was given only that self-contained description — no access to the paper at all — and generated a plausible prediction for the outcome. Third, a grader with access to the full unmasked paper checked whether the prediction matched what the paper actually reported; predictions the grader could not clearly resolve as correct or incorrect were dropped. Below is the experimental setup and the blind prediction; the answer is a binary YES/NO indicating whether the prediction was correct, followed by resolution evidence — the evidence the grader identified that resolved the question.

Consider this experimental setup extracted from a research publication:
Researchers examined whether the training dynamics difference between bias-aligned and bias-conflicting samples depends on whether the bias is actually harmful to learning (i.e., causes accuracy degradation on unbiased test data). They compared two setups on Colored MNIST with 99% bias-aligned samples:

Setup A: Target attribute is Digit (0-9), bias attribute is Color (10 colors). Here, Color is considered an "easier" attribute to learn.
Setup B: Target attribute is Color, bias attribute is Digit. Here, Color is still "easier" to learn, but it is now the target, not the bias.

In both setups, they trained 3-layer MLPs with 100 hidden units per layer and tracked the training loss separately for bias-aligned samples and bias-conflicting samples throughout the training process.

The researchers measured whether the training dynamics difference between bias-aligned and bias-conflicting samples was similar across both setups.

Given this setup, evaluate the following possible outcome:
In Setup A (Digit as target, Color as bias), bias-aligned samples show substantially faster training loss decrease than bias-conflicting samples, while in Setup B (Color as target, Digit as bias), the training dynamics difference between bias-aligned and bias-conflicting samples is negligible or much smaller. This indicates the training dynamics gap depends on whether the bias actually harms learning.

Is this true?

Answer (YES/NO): YES